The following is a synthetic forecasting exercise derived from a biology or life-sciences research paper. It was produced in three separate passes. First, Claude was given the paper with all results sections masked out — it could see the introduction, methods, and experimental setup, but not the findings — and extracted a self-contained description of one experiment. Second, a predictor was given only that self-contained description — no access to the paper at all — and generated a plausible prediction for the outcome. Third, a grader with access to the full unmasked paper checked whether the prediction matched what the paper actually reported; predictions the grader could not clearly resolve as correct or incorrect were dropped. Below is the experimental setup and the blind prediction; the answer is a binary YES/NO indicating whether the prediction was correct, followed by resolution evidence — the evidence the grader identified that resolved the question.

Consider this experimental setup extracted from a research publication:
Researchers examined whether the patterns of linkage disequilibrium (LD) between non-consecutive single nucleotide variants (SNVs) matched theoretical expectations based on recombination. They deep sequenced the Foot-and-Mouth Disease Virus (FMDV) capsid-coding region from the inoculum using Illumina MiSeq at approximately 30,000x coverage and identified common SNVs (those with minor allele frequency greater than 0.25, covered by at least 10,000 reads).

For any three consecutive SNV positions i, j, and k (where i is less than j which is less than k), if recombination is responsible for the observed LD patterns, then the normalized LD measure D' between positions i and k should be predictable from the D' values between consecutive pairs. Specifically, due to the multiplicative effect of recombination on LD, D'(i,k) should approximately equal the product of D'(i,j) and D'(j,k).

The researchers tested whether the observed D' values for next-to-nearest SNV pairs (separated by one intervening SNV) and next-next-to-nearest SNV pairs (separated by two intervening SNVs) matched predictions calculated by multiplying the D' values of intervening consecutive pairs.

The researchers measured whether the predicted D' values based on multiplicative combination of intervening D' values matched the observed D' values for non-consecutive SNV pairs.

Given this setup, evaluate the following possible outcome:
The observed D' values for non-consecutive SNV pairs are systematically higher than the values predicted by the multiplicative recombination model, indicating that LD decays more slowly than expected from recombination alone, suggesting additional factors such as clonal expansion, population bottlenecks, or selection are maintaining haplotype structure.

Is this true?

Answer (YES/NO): NO